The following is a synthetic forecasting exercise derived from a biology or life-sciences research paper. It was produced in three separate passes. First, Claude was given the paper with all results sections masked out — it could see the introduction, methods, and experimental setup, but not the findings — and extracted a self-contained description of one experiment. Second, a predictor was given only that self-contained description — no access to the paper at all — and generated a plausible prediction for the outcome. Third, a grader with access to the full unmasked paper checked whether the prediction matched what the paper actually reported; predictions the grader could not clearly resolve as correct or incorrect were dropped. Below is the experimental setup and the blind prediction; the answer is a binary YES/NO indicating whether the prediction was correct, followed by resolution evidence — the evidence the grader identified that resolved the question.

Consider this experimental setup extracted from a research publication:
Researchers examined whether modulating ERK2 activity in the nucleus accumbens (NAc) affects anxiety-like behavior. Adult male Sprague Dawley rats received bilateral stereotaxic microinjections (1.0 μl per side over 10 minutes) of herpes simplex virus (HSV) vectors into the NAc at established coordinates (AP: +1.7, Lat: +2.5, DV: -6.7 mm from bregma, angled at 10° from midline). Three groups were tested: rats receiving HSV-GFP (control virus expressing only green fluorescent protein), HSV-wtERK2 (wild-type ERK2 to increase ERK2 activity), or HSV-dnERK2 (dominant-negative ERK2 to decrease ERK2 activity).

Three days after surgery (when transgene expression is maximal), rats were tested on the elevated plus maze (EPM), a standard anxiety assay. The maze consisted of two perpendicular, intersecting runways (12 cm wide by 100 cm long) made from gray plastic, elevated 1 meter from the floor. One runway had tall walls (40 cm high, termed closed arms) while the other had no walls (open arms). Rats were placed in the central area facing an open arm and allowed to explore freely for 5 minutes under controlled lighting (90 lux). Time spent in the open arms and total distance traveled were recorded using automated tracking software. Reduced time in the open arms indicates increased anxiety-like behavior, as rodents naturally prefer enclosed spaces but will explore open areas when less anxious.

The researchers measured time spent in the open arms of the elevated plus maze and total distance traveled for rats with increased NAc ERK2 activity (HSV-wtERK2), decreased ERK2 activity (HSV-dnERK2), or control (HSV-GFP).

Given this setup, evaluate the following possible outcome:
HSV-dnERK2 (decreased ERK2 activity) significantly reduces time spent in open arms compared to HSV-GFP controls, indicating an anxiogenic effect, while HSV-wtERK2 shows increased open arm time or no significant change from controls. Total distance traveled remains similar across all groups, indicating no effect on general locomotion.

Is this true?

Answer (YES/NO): YES